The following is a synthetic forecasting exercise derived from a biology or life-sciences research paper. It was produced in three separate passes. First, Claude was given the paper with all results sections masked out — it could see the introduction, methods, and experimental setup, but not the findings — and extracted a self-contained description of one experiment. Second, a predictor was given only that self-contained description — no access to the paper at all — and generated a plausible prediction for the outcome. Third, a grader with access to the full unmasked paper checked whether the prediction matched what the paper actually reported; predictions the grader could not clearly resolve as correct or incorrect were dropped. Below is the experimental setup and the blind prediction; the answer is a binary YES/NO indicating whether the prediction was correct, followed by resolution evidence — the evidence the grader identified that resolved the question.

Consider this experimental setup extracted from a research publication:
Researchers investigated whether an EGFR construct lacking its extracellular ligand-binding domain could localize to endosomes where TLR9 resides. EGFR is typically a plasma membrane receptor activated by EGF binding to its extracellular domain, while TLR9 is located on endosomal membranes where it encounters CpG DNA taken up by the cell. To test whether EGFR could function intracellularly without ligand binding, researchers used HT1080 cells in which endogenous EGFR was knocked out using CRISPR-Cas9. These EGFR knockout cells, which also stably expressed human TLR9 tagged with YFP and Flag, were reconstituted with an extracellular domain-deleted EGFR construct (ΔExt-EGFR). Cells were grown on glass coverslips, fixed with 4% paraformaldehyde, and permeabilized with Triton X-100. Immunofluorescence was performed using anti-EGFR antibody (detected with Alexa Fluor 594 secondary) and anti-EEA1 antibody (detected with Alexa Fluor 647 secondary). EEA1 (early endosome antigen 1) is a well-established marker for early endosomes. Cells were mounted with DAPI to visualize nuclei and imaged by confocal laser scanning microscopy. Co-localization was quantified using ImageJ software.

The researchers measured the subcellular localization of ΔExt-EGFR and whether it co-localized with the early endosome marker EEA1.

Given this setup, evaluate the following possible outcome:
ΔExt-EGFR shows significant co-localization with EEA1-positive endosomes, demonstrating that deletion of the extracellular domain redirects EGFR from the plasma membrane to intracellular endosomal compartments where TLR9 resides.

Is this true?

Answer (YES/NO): YES